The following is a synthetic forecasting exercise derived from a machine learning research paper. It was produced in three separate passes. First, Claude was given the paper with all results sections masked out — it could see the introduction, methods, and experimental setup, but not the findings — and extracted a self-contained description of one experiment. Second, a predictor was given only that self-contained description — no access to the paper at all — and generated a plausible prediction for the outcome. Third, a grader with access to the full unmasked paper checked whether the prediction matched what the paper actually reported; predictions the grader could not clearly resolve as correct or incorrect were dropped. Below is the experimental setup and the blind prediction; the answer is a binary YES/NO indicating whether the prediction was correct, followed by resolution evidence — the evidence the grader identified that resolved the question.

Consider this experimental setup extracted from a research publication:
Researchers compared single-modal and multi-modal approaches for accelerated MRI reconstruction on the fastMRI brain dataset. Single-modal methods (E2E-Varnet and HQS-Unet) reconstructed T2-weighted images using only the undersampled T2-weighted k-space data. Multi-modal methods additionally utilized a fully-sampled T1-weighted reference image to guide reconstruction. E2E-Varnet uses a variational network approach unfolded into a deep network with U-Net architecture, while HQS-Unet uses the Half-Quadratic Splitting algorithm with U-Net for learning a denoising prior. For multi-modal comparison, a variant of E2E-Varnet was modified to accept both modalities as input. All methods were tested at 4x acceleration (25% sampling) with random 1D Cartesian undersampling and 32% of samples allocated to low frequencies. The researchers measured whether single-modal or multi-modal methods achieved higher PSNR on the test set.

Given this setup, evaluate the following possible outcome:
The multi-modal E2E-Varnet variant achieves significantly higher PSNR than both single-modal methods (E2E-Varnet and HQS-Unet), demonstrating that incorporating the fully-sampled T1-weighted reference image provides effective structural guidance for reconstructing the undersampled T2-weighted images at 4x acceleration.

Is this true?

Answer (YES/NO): YES